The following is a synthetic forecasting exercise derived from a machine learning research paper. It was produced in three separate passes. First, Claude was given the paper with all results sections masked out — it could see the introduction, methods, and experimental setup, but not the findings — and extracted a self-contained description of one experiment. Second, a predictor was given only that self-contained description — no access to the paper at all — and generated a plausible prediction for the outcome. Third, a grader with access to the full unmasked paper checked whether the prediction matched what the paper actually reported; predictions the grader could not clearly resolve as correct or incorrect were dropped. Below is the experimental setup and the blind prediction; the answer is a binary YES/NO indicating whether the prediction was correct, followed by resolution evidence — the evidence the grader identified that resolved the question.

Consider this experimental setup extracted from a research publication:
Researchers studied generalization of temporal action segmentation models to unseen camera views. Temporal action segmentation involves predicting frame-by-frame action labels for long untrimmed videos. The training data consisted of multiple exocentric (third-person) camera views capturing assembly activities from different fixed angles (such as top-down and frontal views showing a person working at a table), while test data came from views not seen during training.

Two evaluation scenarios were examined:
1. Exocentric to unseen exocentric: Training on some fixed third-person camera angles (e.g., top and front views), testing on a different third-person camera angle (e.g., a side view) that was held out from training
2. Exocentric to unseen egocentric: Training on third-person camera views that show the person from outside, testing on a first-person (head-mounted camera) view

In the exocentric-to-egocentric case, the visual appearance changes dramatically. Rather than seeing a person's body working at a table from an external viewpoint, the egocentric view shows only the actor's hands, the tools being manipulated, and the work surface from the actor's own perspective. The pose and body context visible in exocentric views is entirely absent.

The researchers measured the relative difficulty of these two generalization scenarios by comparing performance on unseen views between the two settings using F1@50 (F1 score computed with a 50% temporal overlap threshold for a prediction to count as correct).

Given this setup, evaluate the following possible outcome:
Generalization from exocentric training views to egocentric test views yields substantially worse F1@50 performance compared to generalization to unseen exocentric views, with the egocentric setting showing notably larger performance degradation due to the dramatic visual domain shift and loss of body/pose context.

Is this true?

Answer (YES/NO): YES